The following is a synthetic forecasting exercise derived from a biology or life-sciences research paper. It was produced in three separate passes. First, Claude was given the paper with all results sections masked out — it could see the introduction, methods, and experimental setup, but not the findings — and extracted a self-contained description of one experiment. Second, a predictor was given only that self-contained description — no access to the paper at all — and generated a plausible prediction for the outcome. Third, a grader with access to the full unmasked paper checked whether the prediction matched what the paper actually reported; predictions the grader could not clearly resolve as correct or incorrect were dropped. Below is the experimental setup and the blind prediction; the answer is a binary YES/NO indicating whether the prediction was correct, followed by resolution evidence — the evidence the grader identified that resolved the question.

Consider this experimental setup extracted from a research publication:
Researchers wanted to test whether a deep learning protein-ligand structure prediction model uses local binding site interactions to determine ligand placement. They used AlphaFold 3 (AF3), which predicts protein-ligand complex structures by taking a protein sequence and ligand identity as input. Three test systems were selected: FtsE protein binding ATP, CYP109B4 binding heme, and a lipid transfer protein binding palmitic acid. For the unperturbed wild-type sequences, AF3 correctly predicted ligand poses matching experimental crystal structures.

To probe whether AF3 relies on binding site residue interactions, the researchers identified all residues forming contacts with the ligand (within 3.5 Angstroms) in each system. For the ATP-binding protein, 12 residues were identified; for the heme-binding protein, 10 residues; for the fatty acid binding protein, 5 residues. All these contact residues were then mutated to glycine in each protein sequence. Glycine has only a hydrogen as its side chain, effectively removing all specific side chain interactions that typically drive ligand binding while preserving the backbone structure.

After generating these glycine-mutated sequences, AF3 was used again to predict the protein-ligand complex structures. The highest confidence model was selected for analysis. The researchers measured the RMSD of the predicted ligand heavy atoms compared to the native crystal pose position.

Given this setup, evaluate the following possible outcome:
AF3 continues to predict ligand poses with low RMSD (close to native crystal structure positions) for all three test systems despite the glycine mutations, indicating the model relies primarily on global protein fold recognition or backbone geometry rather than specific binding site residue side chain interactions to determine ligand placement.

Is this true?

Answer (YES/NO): YES